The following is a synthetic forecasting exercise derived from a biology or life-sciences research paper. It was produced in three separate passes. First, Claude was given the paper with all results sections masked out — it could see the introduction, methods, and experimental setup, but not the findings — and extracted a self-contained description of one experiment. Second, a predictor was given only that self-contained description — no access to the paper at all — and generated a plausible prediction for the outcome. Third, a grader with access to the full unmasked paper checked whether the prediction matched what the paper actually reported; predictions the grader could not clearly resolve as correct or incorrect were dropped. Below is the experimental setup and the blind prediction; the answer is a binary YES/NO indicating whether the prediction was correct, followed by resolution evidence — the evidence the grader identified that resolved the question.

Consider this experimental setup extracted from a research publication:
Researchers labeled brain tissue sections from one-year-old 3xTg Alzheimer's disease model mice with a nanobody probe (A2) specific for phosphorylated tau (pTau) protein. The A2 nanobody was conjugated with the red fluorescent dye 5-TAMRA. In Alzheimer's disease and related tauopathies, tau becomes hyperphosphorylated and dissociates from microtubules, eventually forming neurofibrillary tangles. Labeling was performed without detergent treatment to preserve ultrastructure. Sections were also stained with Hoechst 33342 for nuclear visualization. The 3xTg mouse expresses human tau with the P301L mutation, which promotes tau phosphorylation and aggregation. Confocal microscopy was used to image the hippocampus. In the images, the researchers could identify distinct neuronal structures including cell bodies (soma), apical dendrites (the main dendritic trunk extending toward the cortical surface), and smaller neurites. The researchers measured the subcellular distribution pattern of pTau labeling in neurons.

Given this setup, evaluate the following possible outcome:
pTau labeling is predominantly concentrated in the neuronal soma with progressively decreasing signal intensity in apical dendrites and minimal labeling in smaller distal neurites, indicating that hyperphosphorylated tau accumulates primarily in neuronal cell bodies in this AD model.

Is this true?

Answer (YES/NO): NO